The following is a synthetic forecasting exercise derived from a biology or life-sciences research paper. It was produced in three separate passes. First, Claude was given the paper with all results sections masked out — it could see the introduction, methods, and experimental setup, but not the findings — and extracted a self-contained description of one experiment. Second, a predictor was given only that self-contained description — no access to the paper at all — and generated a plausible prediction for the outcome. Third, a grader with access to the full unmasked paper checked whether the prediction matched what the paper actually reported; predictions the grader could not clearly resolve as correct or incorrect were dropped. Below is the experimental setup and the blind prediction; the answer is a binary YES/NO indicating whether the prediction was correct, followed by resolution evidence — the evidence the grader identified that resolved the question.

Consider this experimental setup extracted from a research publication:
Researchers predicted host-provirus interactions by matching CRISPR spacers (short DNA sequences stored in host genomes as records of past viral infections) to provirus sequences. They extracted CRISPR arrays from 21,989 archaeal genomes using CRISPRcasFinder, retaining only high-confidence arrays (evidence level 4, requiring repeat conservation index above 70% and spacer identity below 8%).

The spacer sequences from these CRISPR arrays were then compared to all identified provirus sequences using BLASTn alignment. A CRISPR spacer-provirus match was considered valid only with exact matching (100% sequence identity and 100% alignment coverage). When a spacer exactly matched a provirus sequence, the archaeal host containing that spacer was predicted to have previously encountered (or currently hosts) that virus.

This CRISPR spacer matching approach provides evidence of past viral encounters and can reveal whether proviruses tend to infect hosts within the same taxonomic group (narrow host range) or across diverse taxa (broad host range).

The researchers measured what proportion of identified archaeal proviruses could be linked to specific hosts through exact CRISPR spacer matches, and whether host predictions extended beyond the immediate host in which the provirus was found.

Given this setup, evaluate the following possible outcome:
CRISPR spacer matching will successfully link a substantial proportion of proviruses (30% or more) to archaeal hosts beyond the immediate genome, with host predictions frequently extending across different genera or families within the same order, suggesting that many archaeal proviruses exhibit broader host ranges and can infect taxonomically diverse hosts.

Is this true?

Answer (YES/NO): NO